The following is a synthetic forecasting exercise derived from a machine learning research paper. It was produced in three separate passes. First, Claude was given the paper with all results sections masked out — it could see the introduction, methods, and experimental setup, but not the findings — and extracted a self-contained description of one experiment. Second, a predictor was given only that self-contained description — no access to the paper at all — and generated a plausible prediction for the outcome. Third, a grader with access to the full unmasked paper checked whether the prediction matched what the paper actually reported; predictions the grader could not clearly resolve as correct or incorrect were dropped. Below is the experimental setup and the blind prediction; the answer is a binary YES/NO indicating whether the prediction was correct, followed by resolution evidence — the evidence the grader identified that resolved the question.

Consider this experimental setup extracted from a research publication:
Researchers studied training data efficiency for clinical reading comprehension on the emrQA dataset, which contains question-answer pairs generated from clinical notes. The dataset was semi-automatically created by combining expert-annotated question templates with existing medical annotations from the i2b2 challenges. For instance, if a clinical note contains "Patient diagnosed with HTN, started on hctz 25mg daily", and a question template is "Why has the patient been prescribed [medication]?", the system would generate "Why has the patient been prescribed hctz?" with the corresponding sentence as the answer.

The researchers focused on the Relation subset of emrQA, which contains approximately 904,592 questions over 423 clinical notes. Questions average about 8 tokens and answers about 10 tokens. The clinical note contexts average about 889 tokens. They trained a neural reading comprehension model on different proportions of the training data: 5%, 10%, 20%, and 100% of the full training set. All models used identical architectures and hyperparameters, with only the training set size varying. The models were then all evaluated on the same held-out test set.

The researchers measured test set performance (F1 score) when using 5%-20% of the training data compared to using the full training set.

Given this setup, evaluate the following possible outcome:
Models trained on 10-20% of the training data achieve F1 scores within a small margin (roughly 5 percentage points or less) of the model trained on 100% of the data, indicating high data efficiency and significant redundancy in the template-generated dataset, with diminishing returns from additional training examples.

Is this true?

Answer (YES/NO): YES